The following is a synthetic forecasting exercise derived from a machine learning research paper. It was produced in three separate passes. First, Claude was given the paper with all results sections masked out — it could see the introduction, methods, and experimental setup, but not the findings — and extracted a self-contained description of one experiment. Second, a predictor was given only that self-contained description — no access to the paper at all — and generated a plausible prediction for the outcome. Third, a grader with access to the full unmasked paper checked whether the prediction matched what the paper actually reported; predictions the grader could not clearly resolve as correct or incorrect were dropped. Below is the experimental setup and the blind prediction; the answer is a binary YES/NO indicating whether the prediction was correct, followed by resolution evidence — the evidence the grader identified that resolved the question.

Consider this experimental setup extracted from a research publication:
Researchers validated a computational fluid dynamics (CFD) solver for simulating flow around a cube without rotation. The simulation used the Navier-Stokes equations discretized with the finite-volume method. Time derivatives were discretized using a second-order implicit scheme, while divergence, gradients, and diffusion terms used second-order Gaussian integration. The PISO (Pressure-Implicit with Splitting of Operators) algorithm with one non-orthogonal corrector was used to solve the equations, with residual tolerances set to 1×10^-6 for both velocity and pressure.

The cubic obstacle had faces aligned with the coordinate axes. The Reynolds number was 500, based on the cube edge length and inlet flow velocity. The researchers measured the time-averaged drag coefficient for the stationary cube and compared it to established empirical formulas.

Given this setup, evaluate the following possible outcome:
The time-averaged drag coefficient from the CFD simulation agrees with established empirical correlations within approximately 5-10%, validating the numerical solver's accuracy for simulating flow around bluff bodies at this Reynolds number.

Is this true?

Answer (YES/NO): NO